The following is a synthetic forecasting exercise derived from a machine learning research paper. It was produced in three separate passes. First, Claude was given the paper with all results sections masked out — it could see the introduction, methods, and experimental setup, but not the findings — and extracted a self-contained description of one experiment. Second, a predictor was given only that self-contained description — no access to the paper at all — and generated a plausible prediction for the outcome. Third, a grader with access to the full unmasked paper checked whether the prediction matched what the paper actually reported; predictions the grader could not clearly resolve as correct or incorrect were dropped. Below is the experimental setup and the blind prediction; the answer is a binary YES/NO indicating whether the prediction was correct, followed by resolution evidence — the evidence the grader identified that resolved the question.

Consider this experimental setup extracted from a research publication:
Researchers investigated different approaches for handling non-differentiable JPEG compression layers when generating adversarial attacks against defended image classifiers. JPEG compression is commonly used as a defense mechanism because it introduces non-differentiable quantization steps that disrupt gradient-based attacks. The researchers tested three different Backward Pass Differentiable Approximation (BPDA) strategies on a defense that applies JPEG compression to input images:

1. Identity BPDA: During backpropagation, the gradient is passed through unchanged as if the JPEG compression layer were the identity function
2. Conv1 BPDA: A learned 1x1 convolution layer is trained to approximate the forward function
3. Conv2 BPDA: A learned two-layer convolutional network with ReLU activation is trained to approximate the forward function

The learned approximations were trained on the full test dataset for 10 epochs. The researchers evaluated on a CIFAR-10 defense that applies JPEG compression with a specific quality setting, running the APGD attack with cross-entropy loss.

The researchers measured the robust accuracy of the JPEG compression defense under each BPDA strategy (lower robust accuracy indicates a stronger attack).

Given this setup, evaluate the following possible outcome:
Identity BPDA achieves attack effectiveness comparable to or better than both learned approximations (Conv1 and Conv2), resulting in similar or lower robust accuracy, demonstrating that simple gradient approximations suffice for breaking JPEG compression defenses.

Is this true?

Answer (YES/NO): YES